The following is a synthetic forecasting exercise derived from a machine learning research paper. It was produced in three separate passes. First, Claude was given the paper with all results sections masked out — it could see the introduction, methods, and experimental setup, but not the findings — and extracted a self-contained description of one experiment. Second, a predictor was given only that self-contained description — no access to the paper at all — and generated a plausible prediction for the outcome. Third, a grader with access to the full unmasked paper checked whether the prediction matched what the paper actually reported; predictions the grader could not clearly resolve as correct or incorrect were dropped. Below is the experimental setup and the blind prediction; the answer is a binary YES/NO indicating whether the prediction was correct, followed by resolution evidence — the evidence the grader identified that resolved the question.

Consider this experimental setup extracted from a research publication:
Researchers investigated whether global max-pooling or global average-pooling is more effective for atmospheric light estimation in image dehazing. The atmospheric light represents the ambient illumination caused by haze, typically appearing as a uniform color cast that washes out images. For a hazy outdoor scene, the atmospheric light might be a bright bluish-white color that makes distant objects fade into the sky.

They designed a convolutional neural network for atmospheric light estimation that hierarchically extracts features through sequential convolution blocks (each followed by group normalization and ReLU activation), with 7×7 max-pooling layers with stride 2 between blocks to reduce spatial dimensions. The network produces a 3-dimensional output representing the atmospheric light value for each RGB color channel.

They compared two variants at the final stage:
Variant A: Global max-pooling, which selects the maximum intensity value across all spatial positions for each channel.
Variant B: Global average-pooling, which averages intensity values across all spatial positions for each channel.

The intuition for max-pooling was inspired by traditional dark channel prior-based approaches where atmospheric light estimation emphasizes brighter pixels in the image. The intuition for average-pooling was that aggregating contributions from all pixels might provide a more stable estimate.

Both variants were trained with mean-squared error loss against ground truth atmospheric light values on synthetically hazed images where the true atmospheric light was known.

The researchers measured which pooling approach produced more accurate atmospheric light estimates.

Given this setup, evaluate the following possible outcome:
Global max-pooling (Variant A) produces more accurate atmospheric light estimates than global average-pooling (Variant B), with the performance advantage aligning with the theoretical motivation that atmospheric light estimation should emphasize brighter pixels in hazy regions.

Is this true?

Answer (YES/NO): YES